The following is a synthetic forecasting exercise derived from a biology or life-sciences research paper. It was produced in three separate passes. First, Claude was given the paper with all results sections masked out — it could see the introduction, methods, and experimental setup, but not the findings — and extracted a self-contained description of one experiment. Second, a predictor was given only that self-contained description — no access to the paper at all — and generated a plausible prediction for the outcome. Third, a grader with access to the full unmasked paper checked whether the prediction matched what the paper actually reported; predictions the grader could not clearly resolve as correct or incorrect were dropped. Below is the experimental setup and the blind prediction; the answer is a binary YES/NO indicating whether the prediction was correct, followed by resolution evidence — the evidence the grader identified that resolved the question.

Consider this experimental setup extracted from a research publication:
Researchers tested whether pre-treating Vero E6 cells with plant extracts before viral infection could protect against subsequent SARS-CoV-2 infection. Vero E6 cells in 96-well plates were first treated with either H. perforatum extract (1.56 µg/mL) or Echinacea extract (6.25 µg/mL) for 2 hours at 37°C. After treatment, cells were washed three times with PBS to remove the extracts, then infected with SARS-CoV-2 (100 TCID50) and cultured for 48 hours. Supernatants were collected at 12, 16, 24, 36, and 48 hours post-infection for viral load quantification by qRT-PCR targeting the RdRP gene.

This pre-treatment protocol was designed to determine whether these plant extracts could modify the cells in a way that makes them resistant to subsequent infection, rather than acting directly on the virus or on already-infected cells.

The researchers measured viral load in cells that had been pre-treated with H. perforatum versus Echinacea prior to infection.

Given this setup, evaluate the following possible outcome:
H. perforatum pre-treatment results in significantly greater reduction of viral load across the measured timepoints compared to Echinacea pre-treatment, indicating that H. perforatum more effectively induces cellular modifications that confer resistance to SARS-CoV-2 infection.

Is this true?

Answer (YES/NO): YES